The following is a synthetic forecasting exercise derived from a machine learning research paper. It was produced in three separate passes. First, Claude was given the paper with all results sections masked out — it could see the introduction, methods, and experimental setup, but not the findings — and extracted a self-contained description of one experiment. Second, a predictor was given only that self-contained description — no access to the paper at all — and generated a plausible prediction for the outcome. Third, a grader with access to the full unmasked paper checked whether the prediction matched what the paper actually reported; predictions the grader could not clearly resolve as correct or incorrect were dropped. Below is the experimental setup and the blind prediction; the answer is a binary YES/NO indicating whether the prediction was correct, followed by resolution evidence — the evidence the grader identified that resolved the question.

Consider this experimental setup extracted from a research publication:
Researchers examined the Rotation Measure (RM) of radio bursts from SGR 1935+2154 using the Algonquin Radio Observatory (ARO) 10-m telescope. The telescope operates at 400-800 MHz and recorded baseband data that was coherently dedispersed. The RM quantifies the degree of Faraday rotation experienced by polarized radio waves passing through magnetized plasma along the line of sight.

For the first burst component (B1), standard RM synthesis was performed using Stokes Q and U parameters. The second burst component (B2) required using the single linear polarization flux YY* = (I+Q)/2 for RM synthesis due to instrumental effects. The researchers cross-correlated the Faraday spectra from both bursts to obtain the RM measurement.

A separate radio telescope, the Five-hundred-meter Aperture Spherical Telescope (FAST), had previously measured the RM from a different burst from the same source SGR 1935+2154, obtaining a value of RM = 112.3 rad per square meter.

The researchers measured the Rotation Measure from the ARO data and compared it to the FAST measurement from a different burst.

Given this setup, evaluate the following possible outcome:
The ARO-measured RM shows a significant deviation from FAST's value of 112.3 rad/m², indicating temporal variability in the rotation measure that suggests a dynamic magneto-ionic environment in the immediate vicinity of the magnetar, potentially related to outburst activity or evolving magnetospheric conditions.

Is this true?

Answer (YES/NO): NO